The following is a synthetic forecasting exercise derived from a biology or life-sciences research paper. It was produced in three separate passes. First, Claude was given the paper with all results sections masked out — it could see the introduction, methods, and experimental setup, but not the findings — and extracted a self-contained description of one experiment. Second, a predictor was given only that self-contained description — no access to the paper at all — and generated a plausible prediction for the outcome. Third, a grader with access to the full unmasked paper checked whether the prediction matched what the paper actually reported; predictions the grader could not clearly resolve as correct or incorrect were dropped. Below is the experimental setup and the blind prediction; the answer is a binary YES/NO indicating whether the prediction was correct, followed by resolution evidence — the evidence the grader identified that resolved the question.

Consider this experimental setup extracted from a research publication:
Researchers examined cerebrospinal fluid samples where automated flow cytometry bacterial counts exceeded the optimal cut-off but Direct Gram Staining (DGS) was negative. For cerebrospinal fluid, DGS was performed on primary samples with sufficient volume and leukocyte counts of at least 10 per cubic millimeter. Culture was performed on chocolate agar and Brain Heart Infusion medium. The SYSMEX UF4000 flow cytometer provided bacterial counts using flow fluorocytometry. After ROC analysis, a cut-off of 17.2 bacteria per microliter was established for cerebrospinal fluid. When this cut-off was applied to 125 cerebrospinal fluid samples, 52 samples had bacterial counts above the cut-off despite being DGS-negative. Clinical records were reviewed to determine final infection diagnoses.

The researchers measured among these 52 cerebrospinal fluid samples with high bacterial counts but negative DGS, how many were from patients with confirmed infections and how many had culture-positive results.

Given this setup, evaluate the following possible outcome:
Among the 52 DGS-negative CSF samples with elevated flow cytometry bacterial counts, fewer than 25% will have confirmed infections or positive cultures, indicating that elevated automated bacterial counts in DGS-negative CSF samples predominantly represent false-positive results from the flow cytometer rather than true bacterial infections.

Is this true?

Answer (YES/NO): YES